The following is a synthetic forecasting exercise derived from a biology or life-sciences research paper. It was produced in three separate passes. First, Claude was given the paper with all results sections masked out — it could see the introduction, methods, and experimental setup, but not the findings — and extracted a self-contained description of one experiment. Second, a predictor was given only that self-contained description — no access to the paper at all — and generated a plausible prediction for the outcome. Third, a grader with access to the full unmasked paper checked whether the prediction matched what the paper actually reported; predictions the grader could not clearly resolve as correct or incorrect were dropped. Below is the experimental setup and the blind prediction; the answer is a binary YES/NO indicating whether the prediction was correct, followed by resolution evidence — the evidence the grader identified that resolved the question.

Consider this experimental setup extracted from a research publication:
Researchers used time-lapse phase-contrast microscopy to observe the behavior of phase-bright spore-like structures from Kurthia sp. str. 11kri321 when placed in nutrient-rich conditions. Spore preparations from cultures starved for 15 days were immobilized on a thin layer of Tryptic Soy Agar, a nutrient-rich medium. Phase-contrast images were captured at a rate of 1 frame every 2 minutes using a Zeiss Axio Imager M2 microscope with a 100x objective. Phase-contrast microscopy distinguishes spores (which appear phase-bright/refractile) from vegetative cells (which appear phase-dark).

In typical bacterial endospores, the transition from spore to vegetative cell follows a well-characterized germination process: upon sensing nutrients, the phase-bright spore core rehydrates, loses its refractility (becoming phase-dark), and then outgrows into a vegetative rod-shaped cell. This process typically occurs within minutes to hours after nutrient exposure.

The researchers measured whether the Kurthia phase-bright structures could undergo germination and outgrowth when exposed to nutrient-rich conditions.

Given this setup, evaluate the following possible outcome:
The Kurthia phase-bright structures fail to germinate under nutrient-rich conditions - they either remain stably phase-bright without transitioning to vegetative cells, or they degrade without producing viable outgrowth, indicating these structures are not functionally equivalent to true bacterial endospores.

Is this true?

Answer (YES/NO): NO